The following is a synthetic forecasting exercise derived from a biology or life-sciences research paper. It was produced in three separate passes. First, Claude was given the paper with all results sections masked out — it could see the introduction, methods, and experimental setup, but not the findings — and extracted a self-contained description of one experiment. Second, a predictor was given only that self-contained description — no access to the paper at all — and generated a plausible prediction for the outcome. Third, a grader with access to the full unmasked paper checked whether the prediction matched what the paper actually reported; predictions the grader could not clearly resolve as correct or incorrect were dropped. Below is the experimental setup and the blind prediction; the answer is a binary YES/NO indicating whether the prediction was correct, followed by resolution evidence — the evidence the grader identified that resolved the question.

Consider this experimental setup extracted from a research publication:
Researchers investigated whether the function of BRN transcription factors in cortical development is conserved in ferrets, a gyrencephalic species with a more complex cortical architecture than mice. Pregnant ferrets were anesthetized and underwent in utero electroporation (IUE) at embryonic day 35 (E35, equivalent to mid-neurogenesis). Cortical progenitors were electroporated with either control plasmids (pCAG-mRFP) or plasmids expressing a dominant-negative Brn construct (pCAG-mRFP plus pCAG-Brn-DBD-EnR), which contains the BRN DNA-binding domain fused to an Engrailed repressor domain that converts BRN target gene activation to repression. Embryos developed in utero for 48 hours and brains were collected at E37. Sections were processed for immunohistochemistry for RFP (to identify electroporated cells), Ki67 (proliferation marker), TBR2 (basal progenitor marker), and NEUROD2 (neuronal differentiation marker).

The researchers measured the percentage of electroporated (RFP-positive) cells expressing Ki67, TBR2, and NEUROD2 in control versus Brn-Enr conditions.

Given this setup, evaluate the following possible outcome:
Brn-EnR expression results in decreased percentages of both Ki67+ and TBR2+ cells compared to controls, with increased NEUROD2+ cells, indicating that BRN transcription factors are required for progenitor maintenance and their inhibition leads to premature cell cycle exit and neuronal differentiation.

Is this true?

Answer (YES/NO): YES